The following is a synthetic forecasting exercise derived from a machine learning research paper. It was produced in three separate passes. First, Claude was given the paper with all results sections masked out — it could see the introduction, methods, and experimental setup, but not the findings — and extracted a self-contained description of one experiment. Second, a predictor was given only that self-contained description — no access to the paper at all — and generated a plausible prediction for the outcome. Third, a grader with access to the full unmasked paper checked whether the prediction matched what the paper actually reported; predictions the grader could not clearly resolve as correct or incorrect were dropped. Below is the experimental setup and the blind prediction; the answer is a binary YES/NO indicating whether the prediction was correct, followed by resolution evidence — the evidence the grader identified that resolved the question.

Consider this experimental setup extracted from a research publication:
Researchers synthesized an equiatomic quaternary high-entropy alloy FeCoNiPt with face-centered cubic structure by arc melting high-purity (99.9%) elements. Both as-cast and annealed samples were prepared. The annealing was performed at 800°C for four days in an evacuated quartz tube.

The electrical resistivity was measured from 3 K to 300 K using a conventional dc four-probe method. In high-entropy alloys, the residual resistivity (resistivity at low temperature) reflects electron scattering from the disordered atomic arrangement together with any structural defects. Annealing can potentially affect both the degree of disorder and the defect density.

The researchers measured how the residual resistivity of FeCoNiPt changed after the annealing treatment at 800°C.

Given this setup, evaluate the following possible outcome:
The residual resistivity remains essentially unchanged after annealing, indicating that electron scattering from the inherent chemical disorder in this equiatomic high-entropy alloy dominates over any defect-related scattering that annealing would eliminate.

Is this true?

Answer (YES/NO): NO